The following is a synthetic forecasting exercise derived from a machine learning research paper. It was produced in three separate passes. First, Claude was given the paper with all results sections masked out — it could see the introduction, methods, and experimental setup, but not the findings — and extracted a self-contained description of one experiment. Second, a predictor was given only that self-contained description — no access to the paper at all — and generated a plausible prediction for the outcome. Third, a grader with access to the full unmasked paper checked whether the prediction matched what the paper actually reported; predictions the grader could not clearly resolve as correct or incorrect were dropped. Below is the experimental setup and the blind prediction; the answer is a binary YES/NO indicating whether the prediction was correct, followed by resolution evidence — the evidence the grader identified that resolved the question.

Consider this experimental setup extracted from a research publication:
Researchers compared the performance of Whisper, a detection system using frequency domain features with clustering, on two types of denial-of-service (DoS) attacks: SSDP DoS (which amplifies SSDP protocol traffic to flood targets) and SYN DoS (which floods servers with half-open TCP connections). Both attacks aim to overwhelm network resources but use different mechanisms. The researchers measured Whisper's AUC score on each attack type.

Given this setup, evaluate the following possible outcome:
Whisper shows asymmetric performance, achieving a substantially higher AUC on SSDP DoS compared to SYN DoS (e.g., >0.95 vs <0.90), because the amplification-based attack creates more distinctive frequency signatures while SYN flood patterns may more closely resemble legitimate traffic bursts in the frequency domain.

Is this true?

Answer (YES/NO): NO